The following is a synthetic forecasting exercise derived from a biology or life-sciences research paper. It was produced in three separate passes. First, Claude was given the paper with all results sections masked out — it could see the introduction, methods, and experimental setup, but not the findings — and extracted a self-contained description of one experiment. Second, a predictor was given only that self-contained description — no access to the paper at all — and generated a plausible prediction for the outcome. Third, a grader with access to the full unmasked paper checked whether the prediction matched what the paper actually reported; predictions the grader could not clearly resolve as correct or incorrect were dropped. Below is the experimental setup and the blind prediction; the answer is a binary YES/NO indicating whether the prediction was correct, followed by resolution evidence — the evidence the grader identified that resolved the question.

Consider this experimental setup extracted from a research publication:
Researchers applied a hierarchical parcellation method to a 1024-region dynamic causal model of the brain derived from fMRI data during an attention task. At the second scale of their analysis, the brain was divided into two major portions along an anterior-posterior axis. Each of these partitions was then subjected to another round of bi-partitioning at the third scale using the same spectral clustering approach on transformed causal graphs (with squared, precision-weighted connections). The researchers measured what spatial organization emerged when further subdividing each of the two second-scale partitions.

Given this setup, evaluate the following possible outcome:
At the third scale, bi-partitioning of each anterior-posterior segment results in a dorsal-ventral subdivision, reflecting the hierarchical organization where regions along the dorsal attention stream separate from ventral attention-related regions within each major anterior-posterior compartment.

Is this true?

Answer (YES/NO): YES